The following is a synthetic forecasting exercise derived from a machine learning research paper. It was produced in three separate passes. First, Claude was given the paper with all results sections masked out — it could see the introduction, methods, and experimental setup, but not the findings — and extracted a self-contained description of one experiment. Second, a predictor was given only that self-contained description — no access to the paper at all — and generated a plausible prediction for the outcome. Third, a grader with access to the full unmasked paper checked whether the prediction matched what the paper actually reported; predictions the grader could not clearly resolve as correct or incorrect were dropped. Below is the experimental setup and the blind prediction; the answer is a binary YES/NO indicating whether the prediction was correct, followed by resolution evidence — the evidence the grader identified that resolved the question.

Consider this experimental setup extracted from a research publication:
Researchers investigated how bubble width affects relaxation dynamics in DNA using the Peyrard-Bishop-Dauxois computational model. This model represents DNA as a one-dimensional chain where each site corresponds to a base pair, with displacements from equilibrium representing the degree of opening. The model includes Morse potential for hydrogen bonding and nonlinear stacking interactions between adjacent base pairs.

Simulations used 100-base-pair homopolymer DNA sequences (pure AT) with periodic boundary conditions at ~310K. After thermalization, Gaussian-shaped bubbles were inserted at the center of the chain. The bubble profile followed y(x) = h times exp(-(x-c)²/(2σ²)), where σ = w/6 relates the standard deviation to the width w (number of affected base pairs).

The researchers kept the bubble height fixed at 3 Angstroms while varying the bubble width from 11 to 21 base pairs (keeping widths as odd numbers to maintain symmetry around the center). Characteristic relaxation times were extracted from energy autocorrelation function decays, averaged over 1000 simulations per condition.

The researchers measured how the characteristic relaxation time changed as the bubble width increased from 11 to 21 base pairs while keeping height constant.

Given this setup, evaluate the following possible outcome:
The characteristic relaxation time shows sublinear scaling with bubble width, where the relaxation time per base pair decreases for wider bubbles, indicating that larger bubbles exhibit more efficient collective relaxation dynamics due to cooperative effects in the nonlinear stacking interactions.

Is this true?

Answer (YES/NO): NO